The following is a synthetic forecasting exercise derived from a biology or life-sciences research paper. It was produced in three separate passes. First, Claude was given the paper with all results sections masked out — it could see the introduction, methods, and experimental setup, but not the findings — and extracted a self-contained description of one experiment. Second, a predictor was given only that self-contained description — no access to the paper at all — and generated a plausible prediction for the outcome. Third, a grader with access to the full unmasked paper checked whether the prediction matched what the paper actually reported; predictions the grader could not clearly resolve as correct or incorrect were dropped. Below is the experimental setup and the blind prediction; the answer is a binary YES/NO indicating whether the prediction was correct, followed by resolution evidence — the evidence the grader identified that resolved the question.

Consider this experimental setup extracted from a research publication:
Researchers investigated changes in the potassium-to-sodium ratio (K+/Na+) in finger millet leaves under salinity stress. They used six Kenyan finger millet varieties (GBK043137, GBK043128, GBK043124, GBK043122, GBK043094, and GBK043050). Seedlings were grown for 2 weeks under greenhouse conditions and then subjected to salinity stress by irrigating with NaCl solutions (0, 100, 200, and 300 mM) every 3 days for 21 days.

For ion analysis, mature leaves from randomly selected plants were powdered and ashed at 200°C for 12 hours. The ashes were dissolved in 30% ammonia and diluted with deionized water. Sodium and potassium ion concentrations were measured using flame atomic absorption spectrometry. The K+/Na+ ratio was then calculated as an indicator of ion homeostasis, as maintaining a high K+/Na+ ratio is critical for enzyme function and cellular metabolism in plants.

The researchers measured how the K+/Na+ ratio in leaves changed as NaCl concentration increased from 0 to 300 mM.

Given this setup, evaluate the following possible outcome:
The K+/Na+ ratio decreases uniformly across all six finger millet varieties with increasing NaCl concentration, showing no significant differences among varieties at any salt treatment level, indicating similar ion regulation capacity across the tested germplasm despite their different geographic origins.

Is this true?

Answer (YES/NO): NO